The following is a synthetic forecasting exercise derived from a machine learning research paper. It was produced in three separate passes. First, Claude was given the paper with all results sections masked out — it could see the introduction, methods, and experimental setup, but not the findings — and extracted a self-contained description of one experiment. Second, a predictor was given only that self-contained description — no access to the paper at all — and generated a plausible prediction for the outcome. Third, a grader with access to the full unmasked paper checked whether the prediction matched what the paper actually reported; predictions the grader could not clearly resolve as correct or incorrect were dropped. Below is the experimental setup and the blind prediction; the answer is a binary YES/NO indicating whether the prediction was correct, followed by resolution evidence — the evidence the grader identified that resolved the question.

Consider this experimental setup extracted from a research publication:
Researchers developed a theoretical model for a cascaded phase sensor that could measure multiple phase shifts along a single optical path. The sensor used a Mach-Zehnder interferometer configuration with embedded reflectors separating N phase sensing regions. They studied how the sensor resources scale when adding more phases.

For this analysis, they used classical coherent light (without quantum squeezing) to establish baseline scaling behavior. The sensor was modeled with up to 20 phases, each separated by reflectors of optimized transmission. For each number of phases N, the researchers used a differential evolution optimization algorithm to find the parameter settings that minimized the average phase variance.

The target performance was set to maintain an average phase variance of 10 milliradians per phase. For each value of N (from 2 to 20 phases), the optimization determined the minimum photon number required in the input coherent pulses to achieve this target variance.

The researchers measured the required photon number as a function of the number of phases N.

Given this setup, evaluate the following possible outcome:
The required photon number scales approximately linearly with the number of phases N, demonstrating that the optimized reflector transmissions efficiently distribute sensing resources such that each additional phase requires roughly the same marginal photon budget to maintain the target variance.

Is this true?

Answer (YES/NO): YES